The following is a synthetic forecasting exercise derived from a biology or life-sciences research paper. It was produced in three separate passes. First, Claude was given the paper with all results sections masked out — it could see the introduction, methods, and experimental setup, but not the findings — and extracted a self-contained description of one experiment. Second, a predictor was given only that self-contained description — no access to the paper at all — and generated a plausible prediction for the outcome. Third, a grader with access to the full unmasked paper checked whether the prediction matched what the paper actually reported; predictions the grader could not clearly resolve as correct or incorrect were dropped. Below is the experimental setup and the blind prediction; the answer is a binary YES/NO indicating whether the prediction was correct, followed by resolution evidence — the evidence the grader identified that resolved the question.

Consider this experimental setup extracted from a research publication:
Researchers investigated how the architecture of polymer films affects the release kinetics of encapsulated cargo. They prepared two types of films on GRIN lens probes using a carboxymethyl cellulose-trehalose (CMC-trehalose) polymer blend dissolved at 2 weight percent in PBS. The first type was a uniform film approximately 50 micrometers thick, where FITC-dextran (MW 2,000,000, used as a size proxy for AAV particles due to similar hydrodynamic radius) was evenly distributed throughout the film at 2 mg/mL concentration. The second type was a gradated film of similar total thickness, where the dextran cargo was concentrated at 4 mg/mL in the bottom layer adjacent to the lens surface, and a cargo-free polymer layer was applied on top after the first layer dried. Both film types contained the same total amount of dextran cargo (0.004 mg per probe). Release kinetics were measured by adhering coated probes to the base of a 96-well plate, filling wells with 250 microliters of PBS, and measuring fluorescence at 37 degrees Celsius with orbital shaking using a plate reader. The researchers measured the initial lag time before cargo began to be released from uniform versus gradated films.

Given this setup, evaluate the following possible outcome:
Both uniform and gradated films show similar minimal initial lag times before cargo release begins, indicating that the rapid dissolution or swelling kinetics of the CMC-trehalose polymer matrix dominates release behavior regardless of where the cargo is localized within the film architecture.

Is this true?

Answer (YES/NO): NO